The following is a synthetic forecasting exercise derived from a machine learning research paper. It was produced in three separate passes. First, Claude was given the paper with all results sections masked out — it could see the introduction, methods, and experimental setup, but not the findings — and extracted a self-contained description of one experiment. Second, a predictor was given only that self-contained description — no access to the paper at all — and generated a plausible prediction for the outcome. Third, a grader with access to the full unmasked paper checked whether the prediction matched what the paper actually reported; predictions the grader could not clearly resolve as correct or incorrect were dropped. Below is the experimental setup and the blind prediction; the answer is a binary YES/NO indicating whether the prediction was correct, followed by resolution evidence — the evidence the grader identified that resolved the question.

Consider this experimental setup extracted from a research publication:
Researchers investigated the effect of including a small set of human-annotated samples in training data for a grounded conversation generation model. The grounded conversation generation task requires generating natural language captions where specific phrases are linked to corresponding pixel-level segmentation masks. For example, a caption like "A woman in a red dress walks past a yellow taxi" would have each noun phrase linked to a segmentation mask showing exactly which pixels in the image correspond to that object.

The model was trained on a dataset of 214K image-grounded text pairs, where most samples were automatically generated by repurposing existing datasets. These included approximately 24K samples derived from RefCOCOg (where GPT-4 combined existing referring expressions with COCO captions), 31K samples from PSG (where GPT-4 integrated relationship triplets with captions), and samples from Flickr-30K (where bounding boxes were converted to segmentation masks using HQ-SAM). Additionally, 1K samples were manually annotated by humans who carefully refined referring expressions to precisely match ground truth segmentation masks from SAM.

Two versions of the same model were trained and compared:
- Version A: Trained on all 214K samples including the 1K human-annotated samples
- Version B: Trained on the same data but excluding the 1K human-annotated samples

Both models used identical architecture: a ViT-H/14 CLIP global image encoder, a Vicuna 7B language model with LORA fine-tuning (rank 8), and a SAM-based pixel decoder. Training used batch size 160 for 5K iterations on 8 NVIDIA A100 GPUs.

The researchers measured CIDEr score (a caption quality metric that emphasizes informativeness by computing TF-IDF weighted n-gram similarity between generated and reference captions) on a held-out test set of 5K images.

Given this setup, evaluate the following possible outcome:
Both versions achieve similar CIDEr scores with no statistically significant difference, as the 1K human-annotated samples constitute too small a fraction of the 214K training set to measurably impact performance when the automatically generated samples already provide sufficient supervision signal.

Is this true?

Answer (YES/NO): NO